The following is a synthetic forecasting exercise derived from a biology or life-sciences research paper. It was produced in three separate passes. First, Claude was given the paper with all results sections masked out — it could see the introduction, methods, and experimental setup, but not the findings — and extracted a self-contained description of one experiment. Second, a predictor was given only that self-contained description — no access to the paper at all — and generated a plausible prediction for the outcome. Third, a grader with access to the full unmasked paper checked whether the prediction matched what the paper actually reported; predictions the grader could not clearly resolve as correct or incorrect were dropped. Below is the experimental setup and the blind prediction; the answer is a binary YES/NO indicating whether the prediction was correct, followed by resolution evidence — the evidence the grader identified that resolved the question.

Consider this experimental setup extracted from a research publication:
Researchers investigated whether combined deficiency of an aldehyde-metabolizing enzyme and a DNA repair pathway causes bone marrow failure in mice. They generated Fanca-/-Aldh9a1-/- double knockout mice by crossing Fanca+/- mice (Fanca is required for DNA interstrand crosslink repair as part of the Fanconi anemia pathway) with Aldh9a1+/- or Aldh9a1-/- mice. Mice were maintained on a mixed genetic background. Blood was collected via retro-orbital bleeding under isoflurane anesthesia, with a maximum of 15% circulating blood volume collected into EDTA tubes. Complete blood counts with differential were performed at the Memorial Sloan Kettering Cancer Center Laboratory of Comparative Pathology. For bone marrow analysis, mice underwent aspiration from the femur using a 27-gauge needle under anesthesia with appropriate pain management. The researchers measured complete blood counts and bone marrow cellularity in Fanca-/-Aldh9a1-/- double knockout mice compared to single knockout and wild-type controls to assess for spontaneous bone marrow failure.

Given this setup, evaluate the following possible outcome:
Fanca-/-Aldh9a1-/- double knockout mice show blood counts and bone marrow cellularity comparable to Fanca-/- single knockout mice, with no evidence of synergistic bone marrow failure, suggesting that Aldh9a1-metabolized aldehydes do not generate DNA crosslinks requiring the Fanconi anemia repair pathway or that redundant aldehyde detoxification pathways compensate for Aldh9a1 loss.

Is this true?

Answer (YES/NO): NO